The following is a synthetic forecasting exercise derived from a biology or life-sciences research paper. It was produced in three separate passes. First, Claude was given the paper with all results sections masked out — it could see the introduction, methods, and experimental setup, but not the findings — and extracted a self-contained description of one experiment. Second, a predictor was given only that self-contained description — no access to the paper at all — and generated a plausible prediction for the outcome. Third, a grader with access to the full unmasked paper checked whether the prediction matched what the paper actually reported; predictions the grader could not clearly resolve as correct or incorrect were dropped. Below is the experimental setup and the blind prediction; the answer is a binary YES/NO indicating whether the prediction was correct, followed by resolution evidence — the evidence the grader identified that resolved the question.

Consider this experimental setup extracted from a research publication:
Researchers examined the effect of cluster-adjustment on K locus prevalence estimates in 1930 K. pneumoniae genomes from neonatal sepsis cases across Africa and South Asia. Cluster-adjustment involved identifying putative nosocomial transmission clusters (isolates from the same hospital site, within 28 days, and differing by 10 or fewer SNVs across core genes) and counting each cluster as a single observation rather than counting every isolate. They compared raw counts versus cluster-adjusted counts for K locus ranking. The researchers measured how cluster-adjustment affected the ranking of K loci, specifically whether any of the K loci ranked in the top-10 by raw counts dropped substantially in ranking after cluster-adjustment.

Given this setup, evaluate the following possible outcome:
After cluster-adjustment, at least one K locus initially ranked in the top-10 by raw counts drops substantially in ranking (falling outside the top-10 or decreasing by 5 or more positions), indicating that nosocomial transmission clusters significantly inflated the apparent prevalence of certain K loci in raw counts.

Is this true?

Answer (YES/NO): YES